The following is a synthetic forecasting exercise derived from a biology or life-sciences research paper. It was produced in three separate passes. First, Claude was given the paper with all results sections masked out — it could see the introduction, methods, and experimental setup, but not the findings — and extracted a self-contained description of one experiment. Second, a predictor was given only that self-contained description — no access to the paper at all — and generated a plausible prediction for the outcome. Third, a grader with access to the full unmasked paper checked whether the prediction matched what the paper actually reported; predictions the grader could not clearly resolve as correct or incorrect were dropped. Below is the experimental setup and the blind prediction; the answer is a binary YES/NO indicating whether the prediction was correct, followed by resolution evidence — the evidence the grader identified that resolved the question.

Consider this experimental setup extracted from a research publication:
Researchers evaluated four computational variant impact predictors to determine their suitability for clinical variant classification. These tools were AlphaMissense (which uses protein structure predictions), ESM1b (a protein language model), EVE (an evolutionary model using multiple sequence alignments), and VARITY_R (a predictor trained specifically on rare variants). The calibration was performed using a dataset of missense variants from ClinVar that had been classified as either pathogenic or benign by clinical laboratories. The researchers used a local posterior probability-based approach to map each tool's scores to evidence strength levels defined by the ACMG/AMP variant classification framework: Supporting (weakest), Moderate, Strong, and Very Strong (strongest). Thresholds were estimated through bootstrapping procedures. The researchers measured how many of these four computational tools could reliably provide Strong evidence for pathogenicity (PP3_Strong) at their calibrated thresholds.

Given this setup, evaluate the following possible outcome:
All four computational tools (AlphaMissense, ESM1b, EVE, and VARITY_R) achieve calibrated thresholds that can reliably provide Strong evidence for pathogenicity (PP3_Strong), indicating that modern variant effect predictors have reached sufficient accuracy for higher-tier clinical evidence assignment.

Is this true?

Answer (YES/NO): NO